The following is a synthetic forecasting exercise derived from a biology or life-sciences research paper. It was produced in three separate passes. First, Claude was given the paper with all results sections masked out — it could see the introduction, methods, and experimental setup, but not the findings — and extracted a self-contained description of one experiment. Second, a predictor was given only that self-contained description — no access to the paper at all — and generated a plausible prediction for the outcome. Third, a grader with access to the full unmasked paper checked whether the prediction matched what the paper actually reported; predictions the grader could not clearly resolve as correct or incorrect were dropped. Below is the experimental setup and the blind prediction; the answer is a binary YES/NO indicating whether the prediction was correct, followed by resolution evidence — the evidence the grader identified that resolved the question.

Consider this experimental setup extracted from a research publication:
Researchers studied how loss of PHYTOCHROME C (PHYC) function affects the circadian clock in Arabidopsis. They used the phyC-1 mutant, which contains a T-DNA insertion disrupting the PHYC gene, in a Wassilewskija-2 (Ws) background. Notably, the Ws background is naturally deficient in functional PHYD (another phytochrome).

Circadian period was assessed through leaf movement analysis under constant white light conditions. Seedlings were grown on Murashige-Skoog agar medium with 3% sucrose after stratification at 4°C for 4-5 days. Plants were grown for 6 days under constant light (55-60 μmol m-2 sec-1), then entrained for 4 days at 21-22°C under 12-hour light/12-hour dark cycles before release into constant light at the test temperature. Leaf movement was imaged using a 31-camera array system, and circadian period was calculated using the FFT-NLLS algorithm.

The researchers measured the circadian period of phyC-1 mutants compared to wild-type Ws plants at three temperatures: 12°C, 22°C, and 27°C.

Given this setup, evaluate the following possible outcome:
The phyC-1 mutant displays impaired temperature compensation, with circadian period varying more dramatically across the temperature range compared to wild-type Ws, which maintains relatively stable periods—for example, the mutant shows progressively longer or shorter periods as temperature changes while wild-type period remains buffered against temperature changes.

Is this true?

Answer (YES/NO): NO